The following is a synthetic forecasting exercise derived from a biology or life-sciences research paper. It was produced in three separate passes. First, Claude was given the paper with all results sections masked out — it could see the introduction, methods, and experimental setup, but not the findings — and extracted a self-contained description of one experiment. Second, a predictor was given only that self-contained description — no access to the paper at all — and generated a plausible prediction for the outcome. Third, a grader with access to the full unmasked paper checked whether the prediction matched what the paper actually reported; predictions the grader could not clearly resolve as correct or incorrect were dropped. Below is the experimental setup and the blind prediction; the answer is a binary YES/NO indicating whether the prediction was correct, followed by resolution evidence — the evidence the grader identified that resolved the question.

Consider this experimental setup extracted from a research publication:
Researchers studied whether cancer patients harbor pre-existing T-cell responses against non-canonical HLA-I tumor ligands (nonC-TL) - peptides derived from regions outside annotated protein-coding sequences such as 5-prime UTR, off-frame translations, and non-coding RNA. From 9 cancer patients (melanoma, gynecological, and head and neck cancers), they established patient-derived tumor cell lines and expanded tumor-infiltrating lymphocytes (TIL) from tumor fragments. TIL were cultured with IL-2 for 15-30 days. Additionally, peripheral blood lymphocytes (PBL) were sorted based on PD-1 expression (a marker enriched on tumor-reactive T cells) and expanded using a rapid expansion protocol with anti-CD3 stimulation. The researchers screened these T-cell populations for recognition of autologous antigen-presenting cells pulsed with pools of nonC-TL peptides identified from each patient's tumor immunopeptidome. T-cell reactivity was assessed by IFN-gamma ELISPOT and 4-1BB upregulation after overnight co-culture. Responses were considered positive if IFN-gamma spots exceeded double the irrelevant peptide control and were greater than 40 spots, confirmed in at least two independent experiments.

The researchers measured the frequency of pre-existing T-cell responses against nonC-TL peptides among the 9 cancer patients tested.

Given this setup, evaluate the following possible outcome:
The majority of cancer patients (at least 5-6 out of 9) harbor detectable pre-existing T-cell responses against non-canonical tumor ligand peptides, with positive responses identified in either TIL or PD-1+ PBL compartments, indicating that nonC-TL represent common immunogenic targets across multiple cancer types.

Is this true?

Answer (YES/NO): NO